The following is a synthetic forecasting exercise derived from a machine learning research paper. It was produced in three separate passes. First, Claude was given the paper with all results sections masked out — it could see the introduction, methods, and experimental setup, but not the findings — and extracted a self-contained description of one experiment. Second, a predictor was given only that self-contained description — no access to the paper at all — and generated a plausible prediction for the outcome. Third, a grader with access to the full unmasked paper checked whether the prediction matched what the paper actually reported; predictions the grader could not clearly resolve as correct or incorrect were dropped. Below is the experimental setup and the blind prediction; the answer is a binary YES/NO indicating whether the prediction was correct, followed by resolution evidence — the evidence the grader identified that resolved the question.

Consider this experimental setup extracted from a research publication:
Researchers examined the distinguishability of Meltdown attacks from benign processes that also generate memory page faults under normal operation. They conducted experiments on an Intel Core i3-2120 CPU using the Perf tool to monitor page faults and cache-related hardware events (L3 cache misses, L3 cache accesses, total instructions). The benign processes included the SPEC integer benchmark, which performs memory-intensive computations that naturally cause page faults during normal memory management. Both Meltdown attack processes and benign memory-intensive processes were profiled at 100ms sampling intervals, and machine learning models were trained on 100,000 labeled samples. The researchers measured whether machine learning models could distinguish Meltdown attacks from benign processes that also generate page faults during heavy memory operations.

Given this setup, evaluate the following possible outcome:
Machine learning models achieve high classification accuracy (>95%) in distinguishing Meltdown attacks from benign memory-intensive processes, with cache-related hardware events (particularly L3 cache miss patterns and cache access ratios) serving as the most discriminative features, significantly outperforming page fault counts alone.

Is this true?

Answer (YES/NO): NO